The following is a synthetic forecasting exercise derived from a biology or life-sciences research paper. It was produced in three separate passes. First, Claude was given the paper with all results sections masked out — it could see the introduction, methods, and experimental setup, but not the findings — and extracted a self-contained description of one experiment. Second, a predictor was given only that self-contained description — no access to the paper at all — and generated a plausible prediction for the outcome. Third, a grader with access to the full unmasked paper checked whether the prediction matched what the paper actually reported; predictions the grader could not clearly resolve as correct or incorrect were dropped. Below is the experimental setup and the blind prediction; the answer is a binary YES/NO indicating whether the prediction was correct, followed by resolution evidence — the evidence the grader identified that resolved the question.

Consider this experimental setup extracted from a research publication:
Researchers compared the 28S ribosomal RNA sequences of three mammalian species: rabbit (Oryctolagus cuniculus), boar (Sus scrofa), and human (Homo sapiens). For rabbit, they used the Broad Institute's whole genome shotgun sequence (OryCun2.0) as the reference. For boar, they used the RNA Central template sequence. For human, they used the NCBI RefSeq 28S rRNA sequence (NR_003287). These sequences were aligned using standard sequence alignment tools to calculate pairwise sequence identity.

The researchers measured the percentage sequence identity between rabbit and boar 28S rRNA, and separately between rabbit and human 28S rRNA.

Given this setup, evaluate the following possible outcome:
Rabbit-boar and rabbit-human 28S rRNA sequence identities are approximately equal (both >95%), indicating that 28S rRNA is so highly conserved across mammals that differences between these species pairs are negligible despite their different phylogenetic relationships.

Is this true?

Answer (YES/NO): NO